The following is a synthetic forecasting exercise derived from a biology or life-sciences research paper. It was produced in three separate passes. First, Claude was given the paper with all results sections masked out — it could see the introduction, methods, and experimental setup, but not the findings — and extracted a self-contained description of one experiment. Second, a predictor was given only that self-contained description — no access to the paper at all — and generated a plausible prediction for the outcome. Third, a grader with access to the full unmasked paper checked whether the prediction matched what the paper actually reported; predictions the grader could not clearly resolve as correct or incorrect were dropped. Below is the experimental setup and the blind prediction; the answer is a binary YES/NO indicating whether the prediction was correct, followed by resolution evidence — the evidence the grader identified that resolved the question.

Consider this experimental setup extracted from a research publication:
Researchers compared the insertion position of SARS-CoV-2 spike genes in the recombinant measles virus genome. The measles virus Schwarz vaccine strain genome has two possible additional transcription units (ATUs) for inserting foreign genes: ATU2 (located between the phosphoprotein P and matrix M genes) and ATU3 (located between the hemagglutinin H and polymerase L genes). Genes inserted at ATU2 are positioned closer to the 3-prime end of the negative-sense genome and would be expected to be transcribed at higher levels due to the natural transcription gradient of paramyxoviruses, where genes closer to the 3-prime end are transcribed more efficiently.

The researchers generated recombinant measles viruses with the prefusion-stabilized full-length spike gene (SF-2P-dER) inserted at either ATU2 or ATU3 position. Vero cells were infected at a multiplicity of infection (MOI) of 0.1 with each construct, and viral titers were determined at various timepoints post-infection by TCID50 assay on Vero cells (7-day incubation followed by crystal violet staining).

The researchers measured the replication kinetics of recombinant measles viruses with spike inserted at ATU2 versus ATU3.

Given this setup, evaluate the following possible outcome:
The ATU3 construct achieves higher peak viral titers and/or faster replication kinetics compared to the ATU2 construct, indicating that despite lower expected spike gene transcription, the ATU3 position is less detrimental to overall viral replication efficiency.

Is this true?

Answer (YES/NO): NO